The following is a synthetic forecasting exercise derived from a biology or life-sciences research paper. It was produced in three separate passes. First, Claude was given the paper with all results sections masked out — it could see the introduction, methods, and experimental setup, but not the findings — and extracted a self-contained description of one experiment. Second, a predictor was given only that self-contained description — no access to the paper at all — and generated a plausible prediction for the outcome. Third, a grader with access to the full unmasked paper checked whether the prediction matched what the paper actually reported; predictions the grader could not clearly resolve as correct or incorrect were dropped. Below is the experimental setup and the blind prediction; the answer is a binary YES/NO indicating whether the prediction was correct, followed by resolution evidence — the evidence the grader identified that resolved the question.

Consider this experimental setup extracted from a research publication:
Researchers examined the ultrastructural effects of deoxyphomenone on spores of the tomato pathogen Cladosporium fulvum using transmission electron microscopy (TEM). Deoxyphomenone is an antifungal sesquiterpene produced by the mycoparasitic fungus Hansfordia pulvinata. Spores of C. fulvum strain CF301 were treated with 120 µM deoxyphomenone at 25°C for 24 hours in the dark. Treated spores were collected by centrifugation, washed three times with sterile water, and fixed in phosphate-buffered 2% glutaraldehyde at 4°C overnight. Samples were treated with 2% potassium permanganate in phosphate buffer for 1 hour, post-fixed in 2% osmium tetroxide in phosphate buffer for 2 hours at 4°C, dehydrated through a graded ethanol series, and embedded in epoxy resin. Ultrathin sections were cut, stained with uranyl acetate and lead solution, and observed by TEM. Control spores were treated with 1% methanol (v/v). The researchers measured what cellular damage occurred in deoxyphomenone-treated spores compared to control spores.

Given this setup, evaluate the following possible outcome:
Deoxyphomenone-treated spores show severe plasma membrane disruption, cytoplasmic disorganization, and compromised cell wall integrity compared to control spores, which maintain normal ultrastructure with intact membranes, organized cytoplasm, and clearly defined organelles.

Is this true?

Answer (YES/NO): NO